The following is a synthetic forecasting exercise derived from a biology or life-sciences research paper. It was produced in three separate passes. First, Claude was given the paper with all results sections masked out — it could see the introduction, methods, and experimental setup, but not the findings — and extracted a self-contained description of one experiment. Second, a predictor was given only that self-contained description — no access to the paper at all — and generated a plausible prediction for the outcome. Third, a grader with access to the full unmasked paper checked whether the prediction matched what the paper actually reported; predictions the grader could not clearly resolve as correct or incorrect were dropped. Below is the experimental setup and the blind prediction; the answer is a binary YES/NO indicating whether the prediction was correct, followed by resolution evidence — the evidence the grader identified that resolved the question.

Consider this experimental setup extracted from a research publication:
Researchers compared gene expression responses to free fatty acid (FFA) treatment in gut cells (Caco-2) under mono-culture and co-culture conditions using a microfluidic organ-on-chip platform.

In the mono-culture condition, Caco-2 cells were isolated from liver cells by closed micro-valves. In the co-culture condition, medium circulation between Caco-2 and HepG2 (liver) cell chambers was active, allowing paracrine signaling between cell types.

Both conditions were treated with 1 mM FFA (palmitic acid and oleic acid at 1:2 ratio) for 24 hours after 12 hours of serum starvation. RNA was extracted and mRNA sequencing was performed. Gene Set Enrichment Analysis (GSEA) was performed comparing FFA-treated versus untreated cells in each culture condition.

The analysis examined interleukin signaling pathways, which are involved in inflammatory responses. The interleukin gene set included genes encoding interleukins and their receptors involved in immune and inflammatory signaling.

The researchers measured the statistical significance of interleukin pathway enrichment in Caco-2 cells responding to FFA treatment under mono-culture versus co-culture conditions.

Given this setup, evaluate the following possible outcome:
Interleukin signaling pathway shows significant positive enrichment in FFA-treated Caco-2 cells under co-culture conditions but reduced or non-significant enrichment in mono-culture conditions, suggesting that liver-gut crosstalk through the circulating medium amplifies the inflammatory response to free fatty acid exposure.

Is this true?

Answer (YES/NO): NO